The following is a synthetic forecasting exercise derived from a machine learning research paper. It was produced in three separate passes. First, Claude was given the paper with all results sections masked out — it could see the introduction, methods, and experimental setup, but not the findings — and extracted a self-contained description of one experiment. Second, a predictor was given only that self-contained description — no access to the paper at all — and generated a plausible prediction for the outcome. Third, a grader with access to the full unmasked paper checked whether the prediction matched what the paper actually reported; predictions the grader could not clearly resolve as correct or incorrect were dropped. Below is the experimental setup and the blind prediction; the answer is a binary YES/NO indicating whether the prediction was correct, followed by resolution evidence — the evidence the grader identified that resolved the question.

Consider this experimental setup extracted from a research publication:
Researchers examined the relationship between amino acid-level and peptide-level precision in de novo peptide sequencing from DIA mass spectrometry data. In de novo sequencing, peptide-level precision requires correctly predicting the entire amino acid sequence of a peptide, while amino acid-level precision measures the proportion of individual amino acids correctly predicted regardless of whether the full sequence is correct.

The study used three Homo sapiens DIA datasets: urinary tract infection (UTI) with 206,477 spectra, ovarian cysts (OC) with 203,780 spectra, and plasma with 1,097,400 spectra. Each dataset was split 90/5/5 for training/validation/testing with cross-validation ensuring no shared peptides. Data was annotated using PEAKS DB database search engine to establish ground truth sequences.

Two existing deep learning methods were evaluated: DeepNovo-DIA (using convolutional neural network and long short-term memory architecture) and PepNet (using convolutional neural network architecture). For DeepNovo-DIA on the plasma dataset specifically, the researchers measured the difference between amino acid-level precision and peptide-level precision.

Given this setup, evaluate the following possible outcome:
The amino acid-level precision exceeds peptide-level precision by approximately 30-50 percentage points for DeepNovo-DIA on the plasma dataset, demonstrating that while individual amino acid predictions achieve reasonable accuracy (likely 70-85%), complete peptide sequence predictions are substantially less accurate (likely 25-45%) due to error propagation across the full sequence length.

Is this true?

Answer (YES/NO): YES